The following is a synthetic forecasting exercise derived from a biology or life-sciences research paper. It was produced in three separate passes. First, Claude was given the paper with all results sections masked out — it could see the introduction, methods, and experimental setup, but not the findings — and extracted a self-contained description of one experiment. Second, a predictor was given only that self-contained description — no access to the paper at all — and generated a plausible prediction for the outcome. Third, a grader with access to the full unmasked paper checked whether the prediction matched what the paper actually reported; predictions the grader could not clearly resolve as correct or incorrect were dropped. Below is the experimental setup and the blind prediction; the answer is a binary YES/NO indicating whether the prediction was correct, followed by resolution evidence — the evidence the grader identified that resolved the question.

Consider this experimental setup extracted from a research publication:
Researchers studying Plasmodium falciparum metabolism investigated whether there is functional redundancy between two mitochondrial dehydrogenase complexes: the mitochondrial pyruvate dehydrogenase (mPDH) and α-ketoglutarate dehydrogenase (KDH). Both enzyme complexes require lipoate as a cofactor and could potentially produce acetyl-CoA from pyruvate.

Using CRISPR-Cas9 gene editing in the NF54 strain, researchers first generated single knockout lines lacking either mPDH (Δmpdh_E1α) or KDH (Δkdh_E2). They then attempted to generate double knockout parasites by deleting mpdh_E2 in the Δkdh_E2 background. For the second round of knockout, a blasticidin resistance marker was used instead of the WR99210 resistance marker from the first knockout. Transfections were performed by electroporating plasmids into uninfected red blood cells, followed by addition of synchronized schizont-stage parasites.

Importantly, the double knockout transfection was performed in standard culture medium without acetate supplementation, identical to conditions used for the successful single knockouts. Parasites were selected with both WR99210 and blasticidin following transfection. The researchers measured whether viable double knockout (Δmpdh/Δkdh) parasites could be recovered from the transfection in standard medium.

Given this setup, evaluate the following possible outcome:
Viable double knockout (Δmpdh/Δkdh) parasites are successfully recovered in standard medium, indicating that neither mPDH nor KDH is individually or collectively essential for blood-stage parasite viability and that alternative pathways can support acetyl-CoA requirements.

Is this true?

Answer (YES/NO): NO